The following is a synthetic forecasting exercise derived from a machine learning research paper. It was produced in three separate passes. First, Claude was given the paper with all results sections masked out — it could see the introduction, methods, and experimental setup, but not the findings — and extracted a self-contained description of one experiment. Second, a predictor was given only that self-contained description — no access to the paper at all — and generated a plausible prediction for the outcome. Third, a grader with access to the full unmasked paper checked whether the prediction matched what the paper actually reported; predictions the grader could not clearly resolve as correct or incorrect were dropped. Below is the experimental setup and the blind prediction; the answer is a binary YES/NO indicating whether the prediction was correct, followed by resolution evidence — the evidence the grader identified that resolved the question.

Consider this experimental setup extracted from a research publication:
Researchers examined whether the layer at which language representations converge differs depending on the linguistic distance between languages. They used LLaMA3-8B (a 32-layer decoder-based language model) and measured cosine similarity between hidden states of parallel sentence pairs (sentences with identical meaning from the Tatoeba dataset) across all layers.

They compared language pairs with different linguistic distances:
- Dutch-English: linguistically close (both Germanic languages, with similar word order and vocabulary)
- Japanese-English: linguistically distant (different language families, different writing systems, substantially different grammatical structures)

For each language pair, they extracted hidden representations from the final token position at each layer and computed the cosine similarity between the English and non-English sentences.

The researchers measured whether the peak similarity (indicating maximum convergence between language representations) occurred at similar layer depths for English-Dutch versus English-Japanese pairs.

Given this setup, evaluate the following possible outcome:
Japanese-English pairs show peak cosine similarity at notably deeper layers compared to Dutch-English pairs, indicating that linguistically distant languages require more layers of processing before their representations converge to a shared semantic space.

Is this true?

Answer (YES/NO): NO